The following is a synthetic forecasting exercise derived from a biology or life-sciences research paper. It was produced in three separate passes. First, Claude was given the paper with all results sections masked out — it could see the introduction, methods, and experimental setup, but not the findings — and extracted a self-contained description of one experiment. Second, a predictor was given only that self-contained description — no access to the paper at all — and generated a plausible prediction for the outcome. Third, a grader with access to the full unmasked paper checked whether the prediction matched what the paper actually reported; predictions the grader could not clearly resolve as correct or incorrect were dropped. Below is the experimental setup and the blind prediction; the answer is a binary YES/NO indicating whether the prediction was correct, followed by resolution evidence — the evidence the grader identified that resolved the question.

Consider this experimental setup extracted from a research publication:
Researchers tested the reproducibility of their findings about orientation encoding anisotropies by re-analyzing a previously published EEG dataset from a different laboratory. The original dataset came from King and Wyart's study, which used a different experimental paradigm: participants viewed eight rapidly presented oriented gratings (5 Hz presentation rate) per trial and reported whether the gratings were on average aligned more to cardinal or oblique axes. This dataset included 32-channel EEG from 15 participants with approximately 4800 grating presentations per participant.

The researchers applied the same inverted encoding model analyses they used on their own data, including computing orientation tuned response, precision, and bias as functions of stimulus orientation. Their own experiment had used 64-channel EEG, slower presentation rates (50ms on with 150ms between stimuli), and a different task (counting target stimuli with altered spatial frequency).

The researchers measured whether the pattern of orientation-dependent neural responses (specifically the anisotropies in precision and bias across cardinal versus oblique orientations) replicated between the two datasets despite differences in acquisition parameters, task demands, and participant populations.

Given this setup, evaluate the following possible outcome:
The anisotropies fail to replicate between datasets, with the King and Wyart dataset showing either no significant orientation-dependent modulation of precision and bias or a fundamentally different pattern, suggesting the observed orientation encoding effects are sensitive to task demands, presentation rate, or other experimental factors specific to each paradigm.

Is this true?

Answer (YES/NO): NO